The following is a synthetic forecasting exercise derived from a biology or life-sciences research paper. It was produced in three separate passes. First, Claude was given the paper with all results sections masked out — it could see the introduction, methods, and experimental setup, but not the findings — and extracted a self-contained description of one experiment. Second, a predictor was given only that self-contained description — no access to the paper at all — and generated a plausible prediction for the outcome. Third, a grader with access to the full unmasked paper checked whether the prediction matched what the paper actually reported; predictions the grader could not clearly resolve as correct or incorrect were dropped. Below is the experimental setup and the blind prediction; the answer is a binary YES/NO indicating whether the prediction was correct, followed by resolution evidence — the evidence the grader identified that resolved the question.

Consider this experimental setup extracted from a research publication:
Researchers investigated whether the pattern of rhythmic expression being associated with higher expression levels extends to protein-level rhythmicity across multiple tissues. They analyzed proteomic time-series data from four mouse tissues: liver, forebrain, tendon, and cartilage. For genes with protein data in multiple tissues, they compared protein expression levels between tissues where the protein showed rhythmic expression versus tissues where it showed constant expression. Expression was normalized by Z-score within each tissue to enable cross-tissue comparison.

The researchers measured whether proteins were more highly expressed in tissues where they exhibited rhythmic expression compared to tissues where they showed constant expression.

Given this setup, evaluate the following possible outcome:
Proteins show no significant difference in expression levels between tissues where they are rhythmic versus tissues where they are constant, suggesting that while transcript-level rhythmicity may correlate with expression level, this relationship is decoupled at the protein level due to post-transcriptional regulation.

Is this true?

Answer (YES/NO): NO